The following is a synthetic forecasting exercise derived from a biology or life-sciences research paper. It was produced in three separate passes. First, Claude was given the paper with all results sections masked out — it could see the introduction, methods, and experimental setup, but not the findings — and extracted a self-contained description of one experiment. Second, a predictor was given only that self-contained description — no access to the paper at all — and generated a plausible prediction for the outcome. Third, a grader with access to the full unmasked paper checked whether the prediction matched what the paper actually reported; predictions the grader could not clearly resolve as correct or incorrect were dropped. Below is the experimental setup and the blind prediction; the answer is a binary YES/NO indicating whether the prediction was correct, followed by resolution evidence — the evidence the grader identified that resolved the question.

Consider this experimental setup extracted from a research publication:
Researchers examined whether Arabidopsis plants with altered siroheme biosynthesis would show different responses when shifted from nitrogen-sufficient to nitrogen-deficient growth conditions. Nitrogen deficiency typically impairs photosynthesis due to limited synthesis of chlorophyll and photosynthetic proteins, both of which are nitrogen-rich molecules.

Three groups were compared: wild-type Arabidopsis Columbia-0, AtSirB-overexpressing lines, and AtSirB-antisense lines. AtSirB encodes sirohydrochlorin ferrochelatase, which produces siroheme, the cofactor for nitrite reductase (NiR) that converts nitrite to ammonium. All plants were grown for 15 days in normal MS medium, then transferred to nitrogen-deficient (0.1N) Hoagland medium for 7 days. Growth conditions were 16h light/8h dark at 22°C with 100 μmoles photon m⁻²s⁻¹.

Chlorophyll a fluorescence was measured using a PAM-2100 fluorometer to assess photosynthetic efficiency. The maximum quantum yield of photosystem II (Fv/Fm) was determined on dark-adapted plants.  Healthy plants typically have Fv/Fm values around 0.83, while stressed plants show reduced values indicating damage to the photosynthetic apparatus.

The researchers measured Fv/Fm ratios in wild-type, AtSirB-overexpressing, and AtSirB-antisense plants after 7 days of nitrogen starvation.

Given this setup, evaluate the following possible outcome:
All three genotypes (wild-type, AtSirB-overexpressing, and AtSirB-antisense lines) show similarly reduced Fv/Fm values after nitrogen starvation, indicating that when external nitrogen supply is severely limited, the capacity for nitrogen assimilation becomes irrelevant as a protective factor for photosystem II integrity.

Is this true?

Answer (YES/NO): NO